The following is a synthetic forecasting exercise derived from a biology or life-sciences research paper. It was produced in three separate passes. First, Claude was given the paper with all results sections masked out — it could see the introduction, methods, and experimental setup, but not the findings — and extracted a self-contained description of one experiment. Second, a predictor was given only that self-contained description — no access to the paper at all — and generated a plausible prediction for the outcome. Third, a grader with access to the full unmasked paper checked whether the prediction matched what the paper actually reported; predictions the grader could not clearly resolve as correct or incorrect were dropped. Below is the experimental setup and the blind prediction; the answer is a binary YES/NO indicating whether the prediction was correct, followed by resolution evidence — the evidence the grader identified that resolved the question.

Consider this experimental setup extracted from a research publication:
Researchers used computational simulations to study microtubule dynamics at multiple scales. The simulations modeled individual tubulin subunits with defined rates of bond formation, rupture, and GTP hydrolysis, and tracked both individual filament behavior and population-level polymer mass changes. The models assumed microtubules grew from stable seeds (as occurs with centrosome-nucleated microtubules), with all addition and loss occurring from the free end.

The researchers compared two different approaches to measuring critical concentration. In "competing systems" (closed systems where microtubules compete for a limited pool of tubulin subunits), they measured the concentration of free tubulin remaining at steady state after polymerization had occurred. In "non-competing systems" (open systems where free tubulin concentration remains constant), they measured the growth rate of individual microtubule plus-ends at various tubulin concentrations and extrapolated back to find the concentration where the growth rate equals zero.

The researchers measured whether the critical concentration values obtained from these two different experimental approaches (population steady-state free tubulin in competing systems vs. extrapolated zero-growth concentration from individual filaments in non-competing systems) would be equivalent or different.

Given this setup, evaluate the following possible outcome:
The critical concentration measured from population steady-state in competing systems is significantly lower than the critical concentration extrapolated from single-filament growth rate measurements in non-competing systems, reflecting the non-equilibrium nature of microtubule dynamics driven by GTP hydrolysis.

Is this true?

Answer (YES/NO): NO